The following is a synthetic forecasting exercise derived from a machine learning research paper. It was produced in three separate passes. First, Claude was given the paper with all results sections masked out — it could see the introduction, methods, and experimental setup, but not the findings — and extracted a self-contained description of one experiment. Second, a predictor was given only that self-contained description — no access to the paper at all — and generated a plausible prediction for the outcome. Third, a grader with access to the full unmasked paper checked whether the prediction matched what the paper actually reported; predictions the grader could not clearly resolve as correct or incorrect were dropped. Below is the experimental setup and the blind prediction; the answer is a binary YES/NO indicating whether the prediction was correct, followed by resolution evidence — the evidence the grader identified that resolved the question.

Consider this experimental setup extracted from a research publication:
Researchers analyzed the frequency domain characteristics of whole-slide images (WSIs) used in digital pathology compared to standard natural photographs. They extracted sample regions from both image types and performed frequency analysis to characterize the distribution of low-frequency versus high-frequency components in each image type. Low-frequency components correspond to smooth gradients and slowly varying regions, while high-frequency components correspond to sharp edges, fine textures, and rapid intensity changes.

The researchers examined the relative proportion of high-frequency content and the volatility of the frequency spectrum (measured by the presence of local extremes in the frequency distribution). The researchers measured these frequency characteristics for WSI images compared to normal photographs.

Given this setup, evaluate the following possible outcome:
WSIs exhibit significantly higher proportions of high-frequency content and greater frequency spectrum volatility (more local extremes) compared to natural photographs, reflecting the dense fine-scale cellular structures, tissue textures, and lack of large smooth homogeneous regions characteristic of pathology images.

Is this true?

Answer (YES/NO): YES